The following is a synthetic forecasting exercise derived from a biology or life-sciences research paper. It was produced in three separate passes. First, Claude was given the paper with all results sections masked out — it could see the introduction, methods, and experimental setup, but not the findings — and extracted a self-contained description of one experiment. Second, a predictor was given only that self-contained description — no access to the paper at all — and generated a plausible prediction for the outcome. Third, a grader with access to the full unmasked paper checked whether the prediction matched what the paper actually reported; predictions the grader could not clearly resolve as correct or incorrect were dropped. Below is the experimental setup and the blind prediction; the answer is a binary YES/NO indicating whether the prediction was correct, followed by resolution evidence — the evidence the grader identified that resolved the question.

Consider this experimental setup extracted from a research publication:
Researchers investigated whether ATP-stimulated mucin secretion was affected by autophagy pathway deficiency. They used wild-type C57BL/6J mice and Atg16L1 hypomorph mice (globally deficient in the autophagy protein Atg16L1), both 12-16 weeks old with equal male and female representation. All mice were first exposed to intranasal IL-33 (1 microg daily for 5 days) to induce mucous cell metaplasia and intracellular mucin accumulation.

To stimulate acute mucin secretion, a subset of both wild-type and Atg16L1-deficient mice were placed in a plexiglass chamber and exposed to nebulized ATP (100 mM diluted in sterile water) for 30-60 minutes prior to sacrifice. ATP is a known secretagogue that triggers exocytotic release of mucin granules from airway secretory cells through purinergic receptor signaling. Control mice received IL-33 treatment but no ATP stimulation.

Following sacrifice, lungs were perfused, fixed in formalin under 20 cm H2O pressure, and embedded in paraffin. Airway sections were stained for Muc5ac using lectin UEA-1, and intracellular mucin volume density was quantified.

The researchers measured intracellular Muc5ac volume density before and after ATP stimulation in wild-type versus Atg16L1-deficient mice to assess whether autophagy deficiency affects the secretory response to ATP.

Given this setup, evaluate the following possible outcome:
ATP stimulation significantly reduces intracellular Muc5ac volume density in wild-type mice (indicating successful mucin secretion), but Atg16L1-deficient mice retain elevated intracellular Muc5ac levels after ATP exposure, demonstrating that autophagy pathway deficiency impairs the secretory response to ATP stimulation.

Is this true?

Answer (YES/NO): NO